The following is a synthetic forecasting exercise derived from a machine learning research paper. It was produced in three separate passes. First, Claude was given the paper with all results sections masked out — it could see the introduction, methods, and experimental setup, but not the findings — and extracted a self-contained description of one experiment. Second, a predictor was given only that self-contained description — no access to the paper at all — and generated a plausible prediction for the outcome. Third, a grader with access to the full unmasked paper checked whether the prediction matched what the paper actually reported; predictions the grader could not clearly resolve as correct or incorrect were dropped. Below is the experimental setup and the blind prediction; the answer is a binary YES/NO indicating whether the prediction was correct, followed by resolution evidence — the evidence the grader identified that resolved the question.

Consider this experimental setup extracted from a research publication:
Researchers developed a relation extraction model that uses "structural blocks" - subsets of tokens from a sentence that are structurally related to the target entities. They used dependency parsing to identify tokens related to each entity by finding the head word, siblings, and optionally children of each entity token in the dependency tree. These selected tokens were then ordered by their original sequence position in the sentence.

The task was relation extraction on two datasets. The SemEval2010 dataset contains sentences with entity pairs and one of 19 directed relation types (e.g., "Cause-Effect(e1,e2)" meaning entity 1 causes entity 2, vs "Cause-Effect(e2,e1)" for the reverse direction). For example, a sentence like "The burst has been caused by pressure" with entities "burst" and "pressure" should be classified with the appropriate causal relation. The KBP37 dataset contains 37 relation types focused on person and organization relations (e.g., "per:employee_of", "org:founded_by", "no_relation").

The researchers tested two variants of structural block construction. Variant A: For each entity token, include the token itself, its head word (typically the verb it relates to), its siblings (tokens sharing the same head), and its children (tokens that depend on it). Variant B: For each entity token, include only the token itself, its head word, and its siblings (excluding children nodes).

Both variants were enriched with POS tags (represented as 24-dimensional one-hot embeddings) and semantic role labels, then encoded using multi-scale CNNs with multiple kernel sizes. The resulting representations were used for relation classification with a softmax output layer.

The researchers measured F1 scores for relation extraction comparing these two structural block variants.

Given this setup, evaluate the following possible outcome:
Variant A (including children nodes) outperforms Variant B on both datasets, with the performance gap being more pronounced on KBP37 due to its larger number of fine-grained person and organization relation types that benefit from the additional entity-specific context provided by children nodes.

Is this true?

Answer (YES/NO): NO